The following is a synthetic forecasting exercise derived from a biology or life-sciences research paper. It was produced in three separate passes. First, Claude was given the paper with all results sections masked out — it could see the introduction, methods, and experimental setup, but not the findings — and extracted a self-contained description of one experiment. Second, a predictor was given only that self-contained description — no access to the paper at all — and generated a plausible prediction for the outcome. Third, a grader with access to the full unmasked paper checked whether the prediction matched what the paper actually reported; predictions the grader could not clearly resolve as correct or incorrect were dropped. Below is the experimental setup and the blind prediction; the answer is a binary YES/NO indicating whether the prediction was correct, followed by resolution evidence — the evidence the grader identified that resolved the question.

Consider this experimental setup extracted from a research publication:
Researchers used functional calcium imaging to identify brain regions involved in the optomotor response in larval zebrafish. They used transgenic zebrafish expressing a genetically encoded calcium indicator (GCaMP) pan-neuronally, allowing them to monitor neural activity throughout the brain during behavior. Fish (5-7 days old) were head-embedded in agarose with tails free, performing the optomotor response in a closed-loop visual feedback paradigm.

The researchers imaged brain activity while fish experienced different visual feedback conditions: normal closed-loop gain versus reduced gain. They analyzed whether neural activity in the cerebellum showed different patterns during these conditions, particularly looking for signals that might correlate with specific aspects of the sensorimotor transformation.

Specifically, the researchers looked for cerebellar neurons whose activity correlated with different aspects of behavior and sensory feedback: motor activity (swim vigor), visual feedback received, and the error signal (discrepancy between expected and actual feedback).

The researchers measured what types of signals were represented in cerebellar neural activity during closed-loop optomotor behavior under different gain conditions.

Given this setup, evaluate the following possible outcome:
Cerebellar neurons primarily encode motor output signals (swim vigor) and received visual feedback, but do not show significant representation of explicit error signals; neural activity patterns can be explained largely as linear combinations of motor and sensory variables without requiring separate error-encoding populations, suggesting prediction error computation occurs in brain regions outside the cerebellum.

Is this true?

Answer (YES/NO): NO